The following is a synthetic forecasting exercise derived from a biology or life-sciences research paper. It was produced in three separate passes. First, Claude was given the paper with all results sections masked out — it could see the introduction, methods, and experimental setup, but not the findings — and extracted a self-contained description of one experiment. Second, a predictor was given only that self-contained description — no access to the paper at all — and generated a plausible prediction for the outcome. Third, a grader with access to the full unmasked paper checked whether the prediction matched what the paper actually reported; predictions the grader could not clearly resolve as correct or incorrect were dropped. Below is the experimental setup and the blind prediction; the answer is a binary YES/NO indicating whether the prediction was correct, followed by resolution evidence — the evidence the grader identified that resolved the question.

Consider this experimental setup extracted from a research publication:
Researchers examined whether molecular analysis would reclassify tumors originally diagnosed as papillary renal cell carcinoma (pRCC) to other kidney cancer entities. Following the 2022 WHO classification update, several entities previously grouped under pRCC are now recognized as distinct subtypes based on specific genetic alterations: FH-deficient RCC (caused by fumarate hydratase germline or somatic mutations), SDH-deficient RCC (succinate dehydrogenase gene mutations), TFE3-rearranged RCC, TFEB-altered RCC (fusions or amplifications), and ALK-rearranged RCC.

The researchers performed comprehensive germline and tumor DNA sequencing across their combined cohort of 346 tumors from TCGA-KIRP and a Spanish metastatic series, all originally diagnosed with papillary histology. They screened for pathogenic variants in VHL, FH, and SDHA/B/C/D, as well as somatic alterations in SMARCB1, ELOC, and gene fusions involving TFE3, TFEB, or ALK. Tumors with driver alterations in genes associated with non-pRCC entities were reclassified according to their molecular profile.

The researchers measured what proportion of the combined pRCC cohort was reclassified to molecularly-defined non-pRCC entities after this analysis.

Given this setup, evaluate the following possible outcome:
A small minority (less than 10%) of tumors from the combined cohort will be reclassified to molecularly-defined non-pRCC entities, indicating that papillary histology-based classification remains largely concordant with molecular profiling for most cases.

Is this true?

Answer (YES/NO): NO